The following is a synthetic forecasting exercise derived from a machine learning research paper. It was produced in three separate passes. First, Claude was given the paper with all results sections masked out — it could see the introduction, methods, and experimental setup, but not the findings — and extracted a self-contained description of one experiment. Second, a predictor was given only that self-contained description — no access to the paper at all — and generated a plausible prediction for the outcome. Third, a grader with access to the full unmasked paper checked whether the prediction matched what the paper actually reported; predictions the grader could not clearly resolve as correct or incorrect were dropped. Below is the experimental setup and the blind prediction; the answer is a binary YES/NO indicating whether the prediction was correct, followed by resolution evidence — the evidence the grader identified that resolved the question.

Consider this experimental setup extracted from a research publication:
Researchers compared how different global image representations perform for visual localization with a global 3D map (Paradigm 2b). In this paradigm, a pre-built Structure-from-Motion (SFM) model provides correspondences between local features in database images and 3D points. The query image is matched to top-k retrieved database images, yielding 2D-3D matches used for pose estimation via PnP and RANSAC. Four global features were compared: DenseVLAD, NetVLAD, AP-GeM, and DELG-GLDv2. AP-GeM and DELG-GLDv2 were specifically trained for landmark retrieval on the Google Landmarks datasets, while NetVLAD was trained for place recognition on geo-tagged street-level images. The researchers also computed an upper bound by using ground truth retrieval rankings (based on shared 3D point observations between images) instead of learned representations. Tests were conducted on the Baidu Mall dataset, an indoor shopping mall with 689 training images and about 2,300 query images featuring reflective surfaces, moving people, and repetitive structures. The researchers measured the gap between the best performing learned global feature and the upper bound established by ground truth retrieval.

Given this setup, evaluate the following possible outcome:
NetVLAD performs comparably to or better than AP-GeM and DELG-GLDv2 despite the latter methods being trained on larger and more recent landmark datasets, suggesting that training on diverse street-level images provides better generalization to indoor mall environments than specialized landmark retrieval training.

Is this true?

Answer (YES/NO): NO